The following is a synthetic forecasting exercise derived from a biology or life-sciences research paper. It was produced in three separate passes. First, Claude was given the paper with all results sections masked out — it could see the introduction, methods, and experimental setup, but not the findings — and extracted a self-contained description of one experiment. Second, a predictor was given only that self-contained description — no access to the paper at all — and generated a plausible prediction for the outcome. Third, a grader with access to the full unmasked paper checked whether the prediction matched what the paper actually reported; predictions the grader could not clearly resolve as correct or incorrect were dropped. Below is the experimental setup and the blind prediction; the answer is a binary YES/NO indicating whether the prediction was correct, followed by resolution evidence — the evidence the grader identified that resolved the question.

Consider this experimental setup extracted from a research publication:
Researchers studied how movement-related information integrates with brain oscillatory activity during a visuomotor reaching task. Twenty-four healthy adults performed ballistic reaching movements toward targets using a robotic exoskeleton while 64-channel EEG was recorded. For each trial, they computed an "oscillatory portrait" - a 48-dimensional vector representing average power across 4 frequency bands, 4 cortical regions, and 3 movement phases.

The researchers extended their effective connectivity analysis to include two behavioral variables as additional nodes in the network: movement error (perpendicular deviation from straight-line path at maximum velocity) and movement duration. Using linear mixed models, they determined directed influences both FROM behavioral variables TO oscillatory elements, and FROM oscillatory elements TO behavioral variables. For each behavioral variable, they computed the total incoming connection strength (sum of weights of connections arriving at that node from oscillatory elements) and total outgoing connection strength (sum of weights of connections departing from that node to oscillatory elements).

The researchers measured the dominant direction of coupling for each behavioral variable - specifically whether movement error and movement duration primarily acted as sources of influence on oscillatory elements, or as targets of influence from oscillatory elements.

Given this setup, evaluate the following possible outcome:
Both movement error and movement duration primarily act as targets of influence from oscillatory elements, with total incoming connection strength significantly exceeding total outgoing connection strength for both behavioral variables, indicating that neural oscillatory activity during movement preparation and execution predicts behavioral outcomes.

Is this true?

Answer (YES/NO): NO